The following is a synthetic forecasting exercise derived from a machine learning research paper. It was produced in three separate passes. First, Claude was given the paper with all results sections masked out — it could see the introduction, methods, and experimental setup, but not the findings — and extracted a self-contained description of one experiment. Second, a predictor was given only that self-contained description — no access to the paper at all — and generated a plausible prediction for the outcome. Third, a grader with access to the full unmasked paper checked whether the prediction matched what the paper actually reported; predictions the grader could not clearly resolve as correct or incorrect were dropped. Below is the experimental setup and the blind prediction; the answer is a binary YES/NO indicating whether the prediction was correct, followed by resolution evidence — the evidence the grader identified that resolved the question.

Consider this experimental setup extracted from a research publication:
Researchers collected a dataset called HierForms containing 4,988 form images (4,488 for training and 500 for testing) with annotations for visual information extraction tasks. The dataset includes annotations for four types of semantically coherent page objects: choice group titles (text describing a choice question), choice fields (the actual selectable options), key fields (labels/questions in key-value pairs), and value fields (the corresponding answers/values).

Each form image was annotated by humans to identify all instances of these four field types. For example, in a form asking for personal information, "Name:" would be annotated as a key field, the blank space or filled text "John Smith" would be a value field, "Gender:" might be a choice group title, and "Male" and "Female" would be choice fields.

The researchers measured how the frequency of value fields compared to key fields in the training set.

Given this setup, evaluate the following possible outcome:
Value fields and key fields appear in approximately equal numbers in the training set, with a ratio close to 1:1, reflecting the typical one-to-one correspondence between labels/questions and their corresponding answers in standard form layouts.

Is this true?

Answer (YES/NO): YES